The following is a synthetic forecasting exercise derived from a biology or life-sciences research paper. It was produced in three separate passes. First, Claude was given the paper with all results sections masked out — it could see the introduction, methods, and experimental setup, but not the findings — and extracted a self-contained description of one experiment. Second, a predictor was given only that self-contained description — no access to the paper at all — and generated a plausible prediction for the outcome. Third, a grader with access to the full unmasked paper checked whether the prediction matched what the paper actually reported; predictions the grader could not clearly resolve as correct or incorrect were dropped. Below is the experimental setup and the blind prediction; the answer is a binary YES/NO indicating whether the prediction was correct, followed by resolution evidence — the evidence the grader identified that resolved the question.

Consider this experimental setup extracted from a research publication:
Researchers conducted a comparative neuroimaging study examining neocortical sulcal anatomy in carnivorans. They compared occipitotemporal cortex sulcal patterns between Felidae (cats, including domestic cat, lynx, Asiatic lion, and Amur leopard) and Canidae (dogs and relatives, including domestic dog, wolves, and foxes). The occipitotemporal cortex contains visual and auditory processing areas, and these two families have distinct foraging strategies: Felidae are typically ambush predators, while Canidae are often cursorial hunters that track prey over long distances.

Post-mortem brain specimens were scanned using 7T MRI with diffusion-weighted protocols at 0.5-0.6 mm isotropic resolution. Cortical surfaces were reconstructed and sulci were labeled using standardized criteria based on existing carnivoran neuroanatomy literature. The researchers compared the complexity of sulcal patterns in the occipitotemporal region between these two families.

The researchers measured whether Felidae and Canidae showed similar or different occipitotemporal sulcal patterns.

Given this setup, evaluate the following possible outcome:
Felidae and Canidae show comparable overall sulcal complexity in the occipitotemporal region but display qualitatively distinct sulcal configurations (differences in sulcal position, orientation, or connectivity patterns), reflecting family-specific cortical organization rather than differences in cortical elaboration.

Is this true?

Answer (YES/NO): NO